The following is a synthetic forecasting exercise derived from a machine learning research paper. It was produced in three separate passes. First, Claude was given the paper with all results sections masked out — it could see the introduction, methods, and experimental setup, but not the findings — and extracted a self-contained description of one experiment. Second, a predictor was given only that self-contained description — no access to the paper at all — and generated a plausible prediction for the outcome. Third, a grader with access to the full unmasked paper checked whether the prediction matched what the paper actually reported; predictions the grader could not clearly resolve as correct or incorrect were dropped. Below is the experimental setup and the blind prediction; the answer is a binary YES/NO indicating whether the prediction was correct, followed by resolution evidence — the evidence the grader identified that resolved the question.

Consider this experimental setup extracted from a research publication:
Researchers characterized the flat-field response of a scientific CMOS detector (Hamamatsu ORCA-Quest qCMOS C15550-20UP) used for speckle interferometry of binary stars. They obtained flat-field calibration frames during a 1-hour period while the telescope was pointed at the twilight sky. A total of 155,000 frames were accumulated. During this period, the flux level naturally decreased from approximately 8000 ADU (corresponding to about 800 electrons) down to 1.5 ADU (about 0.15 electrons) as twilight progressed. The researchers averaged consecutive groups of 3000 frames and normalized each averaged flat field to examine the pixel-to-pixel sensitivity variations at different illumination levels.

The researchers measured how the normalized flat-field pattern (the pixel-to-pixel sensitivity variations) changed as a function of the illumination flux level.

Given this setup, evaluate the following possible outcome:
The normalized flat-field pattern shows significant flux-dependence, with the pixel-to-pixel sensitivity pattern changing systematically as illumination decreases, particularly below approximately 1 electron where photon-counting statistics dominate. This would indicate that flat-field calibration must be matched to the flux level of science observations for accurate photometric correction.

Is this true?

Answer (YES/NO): YES